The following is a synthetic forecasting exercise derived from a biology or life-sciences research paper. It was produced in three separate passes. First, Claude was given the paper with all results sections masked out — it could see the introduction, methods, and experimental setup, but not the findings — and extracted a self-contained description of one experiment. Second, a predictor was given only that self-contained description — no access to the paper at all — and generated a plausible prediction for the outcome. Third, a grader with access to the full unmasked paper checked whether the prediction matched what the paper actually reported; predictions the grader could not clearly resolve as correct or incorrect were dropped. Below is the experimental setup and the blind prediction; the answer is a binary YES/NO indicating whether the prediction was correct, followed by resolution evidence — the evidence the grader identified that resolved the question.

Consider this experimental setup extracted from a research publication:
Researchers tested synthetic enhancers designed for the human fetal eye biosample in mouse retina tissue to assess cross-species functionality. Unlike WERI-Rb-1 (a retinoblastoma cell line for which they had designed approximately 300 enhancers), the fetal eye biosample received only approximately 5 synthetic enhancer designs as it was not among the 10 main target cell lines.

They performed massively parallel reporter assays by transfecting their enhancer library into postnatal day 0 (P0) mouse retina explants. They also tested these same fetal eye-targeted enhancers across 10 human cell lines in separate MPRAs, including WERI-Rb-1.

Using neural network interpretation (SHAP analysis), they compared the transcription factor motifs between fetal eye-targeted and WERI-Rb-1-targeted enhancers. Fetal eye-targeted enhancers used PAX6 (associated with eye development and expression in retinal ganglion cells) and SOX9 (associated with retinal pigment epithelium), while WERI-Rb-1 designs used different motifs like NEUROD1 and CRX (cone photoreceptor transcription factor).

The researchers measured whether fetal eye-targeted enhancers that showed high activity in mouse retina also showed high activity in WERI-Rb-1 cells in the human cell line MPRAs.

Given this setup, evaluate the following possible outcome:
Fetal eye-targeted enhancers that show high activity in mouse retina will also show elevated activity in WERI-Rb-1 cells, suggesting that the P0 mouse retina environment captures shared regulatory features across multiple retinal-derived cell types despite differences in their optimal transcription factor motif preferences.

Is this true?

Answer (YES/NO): NO